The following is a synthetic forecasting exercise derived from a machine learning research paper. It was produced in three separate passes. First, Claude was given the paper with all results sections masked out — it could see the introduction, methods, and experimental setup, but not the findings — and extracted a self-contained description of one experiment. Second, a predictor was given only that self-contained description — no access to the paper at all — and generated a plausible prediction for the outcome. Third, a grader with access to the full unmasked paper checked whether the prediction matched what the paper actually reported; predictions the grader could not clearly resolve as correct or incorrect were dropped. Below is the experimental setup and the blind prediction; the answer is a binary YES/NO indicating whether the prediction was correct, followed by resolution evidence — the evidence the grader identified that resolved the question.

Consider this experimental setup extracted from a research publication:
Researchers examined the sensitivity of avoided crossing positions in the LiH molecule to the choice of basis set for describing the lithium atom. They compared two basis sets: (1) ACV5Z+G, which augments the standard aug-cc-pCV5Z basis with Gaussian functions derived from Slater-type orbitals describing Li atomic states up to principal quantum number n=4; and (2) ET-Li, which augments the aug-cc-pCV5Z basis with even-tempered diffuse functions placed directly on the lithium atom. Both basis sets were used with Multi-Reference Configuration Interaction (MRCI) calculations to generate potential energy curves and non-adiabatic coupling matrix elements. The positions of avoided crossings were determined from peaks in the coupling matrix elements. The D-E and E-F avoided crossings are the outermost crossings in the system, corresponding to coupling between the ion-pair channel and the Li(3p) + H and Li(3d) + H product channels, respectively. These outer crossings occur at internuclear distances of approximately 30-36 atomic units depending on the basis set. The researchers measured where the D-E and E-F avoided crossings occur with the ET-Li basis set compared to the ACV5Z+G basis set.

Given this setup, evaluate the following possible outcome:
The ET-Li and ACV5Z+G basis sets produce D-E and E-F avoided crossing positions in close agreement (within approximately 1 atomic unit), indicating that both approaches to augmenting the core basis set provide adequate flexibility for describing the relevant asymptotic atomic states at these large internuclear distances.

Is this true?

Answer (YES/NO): NO